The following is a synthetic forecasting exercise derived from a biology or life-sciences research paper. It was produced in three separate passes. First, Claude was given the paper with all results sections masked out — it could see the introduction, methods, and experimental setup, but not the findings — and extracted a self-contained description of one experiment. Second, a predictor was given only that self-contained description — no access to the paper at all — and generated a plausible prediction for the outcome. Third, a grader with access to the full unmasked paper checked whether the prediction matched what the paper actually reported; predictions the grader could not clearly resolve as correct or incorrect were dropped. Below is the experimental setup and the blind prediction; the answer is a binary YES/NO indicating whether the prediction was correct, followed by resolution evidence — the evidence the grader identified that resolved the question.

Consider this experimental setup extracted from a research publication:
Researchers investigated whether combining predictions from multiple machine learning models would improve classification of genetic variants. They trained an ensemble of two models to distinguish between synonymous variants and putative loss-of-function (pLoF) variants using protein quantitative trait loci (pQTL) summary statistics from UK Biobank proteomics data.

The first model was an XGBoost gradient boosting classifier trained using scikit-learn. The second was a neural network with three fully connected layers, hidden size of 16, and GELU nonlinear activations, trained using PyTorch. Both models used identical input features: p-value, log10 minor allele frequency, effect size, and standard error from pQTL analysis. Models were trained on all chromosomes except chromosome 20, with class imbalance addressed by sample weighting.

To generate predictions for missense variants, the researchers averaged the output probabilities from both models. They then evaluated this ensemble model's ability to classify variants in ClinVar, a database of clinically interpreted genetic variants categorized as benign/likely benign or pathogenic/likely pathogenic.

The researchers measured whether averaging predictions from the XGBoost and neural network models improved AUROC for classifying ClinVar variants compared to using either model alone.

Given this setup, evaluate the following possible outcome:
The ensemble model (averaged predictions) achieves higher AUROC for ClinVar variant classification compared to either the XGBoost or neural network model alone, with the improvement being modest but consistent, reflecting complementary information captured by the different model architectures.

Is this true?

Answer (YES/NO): YES